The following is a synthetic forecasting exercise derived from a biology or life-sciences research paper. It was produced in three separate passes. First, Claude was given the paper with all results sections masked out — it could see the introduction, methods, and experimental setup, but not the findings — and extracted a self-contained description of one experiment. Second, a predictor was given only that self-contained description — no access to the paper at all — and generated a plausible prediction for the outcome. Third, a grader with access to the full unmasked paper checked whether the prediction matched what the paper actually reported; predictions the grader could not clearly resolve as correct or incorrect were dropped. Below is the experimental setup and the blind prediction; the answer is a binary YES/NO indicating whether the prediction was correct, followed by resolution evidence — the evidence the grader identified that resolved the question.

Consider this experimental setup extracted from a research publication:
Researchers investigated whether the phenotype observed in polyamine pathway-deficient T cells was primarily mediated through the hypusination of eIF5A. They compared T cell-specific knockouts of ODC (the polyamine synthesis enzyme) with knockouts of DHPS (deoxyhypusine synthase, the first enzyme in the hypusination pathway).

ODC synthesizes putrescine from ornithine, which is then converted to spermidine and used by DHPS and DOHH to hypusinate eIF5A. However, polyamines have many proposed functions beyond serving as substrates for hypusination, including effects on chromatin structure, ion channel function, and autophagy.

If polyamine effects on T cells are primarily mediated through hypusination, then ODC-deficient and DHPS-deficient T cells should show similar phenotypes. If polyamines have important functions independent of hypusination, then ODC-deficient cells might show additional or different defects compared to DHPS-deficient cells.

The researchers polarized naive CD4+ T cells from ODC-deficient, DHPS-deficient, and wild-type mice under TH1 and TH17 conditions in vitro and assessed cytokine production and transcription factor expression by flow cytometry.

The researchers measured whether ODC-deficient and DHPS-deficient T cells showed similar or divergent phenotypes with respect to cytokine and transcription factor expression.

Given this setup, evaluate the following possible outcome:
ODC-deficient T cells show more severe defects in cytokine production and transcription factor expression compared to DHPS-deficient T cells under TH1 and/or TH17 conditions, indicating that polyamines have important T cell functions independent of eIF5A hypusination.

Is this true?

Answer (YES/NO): NO